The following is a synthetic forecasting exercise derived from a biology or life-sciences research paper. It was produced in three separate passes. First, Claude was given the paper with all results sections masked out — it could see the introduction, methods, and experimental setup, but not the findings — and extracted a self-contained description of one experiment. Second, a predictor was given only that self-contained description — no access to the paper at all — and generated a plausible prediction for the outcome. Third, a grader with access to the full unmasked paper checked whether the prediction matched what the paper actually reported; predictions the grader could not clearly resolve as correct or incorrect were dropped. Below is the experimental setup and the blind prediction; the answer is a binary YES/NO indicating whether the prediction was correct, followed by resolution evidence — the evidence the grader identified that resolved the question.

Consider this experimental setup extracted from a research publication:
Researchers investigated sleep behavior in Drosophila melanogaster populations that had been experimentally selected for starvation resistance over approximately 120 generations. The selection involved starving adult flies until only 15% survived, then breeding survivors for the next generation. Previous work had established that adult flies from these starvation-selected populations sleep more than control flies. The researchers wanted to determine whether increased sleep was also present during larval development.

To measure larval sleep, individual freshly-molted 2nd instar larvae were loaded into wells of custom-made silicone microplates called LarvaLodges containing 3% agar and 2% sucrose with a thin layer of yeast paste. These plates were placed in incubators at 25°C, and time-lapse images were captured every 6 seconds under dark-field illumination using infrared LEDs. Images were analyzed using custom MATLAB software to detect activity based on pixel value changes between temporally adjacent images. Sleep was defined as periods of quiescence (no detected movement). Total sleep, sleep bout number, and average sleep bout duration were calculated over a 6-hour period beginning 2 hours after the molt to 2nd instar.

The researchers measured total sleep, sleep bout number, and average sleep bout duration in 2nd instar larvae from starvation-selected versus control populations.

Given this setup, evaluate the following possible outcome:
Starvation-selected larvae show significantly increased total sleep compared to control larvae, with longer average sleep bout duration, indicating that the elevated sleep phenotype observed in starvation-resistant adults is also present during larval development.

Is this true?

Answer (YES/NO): NO